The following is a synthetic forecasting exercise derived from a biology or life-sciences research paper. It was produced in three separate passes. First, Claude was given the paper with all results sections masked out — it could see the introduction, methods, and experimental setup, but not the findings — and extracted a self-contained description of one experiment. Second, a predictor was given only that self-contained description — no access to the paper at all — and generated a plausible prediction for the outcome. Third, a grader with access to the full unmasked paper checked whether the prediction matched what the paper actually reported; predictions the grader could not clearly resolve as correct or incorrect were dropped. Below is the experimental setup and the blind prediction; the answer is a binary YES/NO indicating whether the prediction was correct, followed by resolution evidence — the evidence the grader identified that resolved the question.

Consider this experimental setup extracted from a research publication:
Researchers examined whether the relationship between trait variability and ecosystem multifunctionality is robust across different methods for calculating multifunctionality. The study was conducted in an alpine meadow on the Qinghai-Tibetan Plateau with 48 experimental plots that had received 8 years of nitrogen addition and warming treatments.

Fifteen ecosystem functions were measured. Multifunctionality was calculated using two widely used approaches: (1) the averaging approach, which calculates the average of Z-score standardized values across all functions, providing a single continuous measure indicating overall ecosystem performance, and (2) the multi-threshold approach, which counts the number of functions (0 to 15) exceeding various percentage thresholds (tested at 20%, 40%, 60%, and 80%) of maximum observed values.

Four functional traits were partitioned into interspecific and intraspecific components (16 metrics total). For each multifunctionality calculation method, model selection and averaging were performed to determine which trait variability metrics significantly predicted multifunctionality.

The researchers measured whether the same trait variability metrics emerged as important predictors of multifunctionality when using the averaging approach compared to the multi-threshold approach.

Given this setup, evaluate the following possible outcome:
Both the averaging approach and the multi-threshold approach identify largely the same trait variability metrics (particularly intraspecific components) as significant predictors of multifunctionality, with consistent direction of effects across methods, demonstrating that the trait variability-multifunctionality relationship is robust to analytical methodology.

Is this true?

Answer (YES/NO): NO